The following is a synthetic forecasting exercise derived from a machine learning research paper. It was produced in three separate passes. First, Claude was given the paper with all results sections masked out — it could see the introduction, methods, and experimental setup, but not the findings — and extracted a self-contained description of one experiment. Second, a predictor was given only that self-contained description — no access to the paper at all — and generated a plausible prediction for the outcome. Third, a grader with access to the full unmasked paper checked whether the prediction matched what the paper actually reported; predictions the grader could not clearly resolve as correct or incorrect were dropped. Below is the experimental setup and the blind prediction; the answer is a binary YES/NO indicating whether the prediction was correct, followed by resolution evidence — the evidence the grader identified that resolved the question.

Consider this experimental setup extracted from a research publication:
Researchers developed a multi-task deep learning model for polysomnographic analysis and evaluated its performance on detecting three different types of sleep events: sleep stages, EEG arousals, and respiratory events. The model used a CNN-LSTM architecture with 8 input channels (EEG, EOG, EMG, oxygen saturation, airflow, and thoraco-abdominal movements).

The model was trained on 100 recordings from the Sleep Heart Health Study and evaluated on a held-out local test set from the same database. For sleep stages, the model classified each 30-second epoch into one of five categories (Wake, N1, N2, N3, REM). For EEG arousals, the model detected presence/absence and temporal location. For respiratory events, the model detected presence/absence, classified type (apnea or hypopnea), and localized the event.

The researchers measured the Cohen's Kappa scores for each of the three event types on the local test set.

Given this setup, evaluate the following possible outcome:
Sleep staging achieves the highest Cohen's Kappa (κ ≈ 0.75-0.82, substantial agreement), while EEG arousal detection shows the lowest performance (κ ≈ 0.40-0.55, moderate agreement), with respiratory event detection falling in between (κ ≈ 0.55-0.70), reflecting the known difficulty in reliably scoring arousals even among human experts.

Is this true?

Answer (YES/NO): NO